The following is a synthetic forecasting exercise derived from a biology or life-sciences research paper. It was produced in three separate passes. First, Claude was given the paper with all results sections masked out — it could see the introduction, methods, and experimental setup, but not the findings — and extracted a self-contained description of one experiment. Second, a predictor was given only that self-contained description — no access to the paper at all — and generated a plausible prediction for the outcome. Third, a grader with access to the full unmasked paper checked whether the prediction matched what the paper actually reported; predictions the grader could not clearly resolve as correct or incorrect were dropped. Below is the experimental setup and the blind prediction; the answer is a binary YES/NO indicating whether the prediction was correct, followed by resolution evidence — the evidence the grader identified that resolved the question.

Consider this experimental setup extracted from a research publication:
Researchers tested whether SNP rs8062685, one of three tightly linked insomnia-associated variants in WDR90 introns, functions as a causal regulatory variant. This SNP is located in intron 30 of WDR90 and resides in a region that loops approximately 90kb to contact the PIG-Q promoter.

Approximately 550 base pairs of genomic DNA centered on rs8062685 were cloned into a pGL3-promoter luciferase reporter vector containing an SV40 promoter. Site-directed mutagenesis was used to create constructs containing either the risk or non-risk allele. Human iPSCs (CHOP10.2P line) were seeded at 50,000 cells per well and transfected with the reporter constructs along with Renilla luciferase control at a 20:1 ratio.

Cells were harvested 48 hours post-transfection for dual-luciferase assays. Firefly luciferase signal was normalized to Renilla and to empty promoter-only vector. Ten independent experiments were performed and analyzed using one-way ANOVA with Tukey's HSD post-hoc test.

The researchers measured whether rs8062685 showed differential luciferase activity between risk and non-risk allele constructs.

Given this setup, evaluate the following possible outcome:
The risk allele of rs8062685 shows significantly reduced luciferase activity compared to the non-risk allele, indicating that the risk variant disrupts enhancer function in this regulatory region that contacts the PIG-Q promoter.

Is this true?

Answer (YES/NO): NO